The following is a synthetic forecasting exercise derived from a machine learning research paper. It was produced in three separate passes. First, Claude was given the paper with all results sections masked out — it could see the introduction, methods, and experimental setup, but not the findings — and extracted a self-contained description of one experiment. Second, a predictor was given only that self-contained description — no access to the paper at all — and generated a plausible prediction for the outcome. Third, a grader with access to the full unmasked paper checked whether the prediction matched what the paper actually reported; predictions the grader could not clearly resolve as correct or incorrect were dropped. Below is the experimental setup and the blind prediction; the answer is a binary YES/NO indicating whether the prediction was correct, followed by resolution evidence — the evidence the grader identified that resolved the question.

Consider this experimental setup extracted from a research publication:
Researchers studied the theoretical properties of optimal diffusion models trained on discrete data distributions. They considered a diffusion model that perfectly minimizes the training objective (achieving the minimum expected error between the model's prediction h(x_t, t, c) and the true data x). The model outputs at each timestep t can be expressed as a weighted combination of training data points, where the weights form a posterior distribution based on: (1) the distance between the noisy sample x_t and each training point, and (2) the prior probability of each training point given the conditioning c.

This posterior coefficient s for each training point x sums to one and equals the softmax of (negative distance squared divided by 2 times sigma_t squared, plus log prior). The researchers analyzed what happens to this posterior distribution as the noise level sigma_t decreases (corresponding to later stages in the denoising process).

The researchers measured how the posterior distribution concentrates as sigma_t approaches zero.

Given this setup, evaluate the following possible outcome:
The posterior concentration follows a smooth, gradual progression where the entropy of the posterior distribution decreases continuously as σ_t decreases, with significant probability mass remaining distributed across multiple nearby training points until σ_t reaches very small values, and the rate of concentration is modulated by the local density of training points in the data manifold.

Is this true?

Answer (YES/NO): NO